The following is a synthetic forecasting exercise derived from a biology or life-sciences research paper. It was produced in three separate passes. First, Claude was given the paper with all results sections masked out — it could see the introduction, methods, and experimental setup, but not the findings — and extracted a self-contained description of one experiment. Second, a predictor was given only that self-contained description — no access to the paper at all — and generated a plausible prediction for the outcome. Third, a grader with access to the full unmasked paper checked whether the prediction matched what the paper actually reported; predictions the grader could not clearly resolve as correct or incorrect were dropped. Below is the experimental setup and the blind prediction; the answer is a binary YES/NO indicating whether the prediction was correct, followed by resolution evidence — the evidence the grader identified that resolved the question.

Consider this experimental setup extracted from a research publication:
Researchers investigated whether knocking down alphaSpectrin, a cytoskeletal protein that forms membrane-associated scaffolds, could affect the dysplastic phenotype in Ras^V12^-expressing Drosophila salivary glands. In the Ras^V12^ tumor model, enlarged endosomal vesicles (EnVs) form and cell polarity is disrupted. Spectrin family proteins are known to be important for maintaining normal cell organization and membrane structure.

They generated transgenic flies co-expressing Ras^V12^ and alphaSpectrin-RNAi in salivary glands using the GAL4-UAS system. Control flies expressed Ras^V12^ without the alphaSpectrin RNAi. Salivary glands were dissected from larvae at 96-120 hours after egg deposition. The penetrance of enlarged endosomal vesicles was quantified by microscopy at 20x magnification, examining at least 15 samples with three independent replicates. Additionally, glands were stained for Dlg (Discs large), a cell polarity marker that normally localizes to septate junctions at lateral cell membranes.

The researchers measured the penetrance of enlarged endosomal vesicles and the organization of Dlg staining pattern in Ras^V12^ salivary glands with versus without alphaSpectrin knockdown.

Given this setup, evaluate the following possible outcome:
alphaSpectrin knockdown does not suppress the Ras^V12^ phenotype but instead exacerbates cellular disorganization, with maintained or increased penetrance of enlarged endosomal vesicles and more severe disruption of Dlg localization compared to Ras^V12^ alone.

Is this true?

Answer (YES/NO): NO